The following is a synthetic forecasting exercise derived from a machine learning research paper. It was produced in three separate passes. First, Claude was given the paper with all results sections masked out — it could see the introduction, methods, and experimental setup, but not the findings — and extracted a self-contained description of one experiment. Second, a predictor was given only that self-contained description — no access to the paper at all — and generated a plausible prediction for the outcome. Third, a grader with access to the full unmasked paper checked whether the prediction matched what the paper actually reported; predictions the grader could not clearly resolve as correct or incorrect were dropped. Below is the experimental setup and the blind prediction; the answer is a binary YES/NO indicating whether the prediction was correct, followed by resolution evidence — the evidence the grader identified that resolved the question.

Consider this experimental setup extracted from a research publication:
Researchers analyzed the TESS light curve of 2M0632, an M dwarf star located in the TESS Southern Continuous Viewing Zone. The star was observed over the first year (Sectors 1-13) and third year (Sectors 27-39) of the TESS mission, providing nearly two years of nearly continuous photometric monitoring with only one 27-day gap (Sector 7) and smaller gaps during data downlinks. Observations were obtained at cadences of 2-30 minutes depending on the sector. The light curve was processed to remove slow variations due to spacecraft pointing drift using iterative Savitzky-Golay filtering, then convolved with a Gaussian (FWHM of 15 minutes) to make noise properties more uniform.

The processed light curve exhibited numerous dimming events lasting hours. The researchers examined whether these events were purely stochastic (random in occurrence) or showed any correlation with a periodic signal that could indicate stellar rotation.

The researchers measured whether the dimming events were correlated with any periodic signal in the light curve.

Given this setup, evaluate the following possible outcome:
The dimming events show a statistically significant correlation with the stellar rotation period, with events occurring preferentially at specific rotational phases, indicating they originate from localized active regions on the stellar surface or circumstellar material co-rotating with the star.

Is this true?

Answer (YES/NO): YES